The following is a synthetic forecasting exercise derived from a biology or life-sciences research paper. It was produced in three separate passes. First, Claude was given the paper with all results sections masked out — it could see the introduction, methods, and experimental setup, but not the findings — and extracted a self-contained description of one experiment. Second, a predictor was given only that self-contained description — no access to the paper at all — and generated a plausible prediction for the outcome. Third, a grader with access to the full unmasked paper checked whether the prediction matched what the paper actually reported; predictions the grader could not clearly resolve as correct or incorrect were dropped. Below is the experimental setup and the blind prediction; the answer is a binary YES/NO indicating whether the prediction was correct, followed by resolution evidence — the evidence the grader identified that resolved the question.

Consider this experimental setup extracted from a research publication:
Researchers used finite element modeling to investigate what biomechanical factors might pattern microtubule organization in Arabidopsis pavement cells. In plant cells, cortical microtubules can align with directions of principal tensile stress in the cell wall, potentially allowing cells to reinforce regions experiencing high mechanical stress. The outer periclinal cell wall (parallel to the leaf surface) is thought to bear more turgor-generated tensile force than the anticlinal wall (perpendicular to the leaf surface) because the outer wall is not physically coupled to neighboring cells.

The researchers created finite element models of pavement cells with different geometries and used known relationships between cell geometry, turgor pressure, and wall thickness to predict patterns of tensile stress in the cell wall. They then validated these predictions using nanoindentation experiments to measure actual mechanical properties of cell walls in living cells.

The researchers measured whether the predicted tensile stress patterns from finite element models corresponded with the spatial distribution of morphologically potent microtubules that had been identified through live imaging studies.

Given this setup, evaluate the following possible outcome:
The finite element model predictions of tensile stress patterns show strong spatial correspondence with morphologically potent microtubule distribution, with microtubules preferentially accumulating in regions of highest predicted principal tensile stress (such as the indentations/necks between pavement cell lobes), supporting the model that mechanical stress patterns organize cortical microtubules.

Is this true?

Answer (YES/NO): NO